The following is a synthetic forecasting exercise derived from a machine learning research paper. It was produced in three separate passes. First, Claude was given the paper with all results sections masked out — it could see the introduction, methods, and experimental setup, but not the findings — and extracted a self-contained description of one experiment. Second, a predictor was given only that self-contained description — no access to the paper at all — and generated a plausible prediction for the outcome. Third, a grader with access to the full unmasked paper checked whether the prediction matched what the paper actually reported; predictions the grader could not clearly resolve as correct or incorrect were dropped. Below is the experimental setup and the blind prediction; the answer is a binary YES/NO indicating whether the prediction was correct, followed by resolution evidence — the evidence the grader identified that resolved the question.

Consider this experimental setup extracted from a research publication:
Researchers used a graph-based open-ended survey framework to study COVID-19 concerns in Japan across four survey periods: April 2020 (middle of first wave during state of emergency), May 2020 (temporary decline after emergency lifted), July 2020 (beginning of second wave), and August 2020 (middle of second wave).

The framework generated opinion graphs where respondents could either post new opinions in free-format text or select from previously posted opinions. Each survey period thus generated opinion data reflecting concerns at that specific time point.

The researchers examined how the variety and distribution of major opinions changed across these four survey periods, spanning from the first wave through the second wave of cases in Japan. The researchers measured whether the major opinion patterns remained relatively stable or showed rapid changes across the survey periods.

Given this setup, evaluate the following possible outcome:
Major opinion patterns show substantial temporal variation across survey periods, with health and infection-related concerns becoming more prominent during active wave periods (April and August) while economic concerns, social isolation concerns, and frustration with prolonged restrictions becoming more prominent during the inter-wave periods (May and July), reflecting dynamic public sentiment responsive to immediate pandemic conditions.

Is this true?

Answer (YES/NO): NO